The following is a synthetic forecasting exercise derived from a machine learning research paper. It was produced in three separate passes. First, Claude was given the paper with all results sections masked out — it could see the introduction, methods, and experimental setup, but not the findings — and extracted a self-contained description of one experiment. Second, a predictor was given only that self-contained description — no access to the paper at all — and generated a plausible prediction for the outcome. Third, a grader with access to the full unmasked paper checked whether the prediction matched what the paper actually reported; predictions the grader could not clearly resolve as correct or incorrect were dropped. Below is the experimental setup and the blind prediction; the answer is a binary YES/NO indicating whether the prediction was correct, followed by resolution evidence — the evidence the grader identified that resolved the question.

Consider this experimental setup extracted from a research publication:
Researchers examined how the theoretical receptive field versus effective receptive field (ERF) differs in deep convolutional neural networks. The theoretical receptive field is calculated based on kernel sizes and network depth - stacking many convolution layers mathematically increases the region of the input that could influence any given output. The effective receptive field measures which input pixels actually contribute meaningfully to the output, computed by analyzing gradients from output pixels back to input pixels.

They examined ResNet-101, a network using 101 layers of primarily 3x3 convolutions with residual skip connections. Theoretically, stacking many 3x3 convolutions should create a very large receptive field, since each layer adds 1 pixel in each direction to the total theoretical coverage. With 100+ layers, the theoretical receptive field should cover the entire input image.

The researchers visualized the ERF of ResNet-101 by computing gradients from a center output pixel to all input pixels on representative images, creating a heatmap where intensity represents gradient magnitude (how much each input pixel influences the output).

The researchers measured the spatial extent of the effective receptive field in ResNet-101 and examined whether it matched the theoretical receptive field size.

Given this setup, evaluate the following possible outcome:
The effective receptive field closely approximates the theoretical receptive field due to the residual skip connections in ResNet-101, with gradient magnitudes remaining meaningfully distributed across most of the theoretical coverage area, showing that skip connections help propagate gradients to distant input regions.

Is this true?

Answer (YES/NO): NO